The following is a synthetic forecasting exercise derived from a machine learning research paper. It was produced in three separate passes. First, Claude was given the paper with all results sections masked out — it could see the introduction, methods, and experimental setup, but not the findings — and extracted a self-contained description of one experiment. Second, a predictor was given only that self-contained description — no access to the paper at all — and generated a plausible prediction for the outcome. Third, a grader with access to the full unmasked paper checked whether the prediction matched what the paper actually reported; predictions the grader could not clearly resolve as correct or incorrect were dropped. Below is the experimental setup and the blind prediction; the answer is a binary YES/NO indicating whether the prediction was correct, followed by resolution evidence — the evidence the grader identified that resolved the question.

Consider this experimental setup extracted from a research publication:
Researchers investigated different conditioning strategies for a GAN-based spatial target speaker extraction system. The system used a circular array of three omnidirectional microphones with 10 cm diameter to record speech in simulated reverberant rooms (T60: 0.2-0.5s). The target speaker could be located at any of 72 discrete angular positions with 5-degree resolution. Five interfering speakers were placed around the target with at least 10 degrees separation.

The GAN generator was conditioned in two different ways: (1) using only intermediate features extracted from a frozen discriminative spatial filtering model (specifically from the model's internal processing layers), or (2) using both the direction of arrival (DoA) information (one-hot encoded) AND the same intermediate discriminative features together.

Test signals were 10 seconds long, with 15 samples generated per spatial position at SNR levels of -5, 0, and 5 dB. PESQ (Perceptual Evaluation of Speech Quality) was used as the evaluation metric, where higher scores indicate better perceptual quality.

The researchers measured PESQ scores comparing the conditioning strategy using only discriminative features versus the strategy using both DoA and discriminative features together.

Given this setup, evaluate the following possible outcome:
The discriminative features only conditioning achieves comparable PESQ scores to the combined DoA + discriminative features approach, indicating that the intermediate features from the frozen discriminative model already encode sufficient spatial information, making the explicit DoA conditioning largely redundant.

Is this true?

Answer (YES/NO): NO